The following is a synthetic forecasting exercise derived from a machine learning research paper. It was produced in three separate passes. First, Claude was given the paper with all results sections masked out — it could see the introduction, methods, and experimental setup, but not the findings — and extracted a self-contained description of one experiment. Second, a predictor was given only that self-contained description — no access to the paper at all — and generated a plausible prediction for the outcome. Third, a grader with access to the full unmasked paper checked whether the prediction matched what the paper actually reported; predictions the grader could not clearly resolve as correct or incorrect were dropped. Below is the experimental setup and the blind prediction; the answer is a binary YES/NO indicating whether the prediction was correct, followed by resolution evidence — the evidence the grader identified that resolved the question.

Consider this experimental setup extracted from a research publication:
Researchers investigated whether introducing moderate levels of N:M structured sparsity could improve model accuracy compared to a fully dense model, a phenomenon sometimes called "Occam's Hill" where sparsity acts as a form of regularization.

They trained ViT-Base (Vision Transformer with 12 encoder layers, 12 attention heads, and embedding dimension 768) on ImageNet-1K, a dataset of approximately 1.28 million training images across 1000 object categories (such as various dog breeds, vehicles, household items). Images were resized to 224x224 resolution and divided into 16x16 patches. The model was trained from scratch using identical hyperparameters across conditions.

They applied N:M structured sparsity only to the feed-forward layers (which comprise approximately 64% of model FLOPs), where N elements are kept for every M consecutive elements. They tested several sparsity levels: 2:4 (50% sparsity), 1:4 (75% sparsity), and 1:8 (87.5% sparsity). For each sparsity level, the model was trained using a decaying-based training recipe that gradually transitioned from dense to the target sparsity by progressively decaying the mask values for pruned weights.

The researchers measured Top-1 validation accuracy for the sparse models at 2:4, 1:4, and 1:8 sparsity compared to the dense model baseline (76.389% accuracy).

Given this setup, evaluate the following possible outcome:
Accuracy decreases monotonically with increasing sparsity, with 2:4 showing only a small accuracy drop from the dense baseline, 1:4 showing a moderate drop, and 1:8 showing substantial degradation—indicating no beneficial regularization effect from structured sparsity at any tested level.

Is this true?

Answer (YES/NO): NO